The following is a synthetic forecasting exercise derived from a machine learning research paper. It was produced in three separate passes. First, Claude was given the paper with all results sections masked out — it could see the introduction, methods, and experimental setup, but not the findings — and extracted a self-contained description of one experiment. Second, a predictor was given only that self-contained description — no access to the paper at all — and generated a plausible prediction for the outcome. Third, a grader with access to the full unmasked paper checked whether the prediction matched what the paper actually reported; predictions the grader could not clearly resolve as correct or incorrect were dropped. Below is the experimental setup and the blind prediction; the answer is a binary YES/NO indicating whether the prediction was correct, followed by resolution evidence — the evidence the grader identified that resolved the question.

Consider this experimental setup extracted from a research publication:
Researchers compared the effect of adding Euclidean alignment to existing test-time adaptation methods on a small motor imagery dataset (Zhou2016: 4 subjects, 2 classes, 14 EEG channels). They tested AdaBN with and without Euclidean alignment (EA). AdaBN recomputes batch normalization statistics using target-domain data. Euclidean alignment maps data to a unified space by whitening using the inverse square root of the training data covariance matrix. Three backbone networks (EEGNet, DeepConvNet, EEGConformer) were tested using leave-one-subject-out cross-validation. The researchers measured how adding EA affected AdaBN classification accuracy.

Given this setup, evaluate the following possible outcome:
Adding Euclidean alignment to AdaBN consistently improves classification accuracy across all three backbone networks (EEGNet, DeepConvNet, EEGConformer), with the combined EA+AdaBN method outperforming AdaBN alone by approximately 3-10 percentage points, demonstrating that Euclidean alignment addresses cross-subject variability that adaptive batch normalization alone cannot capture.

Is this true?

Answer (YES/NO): NO